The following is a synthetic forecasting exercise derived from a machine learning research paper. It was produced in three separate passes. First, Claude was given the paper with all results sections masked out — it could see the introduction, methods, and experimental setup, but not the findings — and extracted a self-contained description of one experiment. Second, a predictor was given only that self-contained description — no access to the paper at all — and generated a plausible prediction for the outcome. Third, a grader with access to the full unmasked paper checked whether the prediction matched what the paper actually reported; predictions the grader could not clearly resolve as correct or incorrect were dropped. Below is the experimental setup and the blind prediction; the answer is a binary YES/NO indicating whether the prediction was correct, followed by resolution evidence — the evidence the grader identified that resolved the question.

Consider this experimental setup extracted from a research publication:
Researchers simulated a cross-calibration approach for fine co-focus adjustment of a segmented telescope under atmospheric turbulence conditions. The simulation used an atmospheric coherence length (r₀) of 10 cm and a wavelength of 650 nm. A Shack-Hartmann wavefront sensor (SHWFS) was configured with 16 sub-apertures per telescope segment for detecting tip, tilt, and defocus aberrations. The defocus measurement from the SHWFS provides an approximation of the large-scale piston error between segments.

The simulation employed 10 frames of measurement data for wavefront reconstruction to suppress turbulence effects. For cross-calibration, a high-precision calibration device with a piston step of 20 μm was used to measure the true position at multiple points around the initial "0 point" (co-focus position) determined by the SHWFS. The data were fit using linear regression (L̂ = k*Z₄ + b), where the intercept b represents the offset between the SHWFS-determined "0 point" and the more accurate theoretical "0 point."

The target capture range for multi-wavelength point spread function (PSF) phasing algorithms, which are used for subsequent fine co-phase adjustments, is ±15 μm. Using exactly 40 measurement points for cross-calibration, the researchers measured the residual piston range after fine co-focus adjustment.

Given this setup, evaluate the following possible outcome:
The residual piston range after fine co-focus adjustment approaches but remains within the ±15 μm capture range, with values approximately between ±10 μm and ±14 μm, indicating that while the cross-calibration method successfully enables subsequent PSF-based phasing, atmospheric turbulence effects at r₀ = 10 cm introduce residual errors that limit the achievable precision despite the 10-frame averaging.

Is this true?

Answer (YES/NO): NO